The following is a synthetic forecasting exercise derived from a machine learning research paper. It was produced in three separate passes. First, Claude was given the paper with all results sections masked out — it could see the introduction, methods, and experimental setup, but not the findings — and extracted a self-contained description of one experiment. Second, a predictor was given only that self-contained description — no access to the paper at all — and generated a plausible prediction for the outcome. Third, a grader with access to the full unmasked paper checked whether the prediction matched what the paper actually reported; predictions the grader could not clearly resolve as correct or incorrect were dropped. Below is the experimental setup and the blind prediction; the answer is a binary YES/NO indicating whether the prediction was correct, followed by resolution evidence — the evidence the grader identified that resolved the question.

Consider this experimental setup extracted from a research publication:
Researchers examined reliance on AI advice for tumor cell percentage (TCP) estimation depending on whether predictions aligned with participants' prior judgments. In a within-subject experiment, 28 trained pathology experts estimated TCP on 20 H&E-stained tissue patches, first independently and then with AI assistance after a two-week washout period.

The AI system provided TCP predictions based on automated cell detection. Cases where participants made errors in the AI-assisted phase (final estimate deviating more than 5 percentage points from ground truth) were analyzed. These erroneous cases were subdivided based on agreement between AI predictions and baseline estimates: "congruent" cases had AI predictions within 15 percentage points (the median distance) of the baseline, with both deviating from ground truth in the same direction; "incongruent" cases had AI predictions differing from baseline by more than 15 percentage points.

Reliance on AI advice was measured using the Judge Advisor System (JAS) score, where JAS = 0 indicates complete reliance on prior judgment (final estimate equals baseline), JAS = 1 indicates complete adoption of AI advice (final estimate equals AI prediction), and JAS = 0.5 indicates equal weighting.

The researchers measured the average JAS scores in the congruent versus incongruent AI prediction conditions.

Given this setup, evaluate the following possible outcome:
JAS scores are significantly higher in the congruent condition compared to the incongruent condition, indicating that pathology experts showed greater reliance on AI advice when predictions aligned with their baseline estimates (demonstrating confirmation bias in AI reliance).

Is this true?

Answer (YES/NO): NO